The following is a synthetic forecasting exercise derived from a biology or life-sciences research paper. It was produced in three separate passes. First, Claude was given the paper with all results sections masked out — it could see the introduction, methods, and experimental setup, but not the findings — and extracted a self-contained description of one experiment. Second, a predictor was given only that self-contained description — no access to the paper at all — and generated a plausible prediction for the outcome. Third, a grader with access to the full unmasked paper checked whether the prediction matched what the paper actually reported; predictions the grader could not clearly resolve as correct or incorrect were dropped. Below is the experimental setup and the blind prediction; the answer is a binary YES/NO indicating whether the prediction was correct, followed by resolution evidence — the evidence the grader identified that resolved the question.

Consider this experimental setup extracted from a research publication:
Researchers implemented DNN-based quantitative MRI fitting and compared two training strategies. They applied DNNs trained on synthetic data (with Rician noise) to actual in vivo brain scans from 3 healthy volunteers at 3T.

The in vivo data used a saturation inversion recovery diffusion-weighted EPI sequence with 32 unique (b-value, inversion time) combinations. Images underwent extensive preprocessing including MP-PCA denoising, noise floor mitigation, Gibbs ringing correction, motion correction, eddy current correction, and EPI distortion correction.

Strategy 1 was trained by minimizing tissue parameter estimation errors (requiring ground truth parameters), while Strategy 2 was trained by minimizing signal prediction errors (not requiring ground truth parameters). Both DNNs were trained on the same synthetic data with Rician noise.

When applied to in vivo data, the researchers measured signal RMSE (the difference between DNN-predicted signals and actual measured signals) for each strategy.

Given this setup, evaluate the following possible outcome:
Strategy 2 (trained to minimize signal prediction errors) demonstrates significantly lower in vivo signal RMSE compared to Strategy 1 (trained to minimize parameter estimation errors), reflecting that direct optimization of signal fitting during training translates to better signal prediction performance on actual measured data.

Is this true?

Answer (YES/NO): NO